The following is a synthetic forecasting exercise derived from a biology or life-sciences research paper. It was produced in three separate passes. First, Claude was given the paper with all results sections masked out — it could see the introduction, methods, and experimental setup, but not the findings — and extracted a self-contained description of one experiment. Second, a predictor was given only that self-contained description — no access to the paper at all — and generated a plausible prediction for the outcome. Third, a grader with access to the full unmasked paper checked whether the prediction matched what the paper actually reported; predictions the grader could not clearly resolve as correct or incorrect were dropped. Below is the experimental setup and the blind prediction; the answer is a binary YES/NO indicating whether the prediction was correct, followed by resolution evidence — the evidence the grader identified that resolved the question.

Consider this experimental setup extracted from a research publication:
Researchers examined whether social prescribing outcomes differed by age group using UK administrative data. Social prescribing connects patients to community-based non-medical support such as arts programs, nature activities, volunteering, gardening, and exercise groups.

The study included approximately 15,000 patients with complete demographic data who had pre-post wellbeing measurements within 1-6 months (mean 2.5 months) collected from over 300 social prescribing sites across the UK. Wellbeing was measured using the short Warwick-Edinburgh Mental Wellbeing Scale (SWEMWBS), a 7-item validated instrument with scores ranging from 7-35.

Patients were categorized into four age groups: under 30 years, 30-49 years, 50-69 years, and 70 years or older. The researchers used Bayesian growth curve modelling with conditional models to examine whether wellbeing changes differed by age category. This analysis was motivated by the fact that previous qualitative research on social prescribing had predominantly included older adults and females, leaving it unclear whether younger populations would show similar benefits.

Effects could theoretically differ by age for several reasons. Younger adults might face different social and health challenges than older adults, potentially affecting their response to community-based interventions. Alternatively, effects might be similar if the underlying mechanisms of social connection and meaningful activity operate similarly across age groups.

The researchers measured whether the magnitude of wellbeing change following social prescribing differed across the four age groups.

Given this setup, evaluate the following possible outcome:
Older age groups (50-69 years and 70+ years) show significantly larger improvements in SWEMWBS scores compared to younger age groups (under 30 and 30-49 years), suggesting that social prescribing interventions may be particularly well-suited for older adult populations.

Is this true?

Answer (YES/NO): NO